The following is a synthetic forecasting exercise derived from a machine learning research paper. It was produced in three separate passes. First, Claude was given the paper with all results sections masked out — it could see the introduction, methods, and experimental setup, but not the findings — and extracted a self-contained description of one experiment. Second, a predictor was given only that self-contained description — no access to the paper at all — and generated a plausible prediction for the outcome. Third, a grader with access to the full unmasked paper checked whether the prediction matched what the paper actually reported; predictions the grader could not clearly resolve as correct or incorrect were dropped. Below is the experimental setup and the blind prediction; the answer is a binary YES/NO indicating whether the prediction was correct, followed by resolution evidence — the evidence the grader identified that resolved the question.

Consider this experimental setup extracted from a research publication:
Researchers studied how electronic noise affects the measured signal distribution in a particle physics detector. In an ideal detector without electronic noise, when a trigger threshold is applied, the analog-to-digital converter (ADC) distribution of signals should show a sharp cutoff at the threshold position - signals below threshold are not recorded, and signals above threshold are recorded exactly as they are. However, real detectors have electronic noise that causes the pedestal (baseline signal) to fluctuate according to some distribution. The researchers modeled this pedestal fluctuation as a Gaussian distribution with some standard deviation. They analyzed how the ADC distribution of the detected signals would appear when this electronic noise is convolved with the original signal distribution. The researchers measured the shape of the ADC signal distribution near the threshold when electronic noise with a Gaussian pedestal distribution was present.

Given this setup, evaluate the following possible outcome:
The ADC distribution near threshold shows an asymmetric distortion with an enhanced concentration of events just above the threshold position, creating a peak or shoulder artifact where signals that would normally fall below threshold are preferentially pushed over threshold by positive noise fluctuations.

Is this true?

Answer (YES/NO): NO